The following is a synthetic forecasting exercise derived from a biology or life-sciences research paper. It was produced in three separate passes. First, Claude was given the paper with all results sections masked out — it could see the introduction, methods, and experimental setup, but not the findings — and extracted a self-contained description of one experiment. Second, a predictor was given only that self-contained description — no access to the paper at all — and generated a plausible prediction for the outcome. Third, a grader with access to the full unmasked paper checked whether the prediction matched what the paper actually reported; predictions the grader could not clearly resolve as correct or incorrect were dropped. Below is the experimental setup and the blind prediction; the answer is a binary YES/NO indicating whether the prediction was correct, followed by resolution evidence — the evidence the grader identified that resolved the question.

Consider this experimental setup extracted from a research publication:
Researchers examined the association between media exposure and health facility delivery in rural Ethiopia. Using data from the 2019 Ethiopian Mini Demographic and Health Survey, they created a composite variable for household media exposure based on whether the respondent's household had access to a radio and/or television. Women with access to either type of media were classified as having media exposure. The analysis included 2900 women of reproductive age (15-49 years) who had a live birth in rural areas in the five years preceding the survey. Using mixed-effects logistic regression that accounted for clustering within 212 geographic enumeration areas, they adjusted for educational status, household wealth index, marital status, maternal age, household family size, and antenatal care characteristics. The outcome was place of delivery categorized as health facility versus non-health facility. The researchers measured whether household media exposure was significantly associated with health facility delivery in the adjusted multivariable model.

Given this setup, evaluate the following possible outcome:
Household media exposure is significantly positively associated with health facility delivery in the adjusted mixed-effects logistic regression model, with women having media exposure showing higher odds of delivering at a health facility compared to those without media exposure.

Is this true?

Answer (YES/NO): NO